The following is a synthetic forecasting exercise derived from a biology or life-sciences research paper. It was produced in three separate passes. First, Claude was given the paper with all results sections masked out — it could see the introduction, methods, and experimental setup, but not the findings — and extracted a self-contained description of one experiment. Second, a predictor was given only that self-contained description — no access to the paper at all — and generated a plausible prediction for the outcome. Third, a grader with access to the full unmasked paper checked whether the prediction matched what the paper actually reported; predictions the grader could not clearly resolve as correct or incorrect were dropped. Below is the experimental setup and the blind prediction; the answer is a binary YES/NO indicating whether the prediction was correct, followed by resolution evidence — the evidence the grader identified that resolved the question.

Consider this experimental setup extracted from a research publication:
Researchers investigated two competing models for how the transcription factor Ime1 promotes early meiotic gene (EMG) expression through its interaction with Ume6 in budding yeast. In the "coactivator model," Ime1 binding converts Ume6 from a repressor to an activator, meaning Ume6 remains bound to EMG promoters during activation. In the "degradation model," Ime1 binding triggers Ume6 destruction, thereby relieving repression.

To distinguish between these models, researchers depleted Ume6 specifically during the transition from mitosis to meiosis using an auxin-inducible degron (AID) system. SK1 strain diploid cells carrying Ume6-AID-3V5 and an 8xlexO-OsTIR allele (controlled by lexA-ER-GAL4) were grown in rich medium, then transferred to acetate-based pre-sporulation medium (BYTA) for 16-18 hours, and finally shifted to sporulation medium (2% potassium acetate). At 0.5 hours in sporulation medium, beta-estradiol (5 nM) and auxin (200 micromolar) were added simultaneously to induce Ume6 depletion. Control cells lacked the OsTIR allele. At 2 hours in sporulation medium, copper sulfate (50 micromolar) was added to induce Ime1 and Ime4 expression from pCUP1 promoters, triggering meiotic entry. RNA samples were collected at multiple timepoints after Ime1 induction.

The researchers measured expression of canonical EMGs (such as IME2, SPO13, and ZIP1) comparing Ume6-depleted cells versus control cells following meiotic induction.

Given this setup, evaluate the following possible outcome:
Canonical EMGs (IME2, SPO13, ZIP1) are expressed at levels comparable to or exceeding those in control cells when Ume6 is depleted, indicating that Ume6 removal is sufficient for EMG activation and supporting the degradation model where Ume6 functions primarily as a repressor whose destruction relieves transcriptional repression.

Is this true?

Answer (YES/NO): NO